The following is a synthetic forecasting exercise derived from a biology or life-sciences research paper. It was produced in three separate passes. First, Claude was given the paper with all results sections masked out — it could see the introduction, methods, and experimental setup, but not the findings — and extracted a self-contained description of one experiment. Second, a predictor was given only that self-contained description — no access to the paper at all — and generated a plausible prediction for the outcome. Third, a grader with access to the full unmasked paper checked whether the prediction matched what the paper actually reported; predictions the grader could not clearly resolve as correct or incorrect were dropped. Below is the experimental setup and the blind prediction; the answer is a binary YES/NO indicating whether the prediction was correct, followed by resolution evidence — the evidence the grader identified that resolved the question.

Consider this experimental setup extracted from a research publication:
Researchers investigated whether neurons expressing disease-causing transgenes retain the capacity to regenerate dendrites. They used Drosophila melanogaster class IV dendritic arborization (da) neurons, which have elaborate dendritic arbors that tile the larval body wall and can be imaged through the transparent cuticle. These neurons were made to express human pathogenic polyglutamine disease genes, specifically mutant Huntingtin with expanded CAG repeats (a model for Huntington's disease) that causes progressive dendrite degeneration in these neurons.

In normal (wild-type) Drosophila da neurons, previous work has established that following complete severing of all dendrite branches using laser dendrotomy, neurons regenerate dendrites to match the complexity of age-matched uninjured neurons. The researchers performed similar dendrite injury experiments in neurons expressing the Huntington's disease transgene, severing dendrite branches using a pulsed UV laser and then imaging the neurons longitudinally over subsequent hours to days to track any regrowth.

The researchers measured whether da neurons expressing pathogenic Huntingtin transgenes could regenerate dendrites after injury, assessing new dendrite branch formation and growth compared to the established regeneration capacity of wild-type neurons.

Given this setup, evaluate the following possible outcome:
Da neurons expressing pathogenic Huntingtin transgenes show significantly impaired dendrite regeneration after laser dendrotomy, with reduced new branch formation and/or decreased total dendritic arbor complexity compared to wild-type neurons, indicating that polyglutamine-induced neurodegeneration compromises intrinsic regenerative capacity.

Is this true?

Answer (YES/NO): NO